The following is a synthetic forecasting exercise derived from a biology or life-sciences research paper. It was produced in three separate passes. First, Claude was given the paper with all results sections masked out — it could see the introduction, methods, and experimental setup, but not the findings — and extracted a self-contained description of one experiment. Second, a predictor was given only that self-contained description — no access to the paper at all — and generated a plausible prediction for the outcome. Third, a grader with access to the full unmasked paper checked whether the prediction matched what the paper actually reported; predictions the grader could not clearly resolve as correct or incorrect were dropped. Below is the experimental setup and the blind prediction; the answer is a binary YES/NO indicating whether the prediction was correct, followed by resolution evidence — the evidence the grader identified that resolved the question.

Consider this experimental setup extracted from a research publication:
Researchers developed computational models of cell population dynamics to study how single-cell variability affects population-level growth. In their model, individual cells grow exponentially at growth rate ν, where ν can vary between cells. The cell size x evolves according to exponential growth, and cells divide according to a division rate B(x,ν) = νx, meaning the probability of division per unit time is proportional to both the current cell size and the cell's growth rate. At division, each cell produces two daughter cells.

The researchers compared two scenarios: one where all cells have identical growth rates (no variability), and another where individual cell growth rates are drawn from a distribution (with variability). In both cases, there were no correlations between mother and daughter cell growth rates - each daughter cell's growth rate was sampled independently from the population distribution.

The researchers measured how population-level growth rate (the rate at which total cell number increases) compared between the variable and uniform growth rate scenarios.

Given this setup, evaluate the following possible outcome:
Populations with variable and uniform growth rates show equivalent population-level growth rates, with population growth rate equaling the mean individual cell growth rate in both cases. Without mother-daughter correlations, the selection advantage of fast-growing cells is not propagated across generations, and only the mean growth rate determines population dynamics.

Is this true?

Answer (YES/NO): NO